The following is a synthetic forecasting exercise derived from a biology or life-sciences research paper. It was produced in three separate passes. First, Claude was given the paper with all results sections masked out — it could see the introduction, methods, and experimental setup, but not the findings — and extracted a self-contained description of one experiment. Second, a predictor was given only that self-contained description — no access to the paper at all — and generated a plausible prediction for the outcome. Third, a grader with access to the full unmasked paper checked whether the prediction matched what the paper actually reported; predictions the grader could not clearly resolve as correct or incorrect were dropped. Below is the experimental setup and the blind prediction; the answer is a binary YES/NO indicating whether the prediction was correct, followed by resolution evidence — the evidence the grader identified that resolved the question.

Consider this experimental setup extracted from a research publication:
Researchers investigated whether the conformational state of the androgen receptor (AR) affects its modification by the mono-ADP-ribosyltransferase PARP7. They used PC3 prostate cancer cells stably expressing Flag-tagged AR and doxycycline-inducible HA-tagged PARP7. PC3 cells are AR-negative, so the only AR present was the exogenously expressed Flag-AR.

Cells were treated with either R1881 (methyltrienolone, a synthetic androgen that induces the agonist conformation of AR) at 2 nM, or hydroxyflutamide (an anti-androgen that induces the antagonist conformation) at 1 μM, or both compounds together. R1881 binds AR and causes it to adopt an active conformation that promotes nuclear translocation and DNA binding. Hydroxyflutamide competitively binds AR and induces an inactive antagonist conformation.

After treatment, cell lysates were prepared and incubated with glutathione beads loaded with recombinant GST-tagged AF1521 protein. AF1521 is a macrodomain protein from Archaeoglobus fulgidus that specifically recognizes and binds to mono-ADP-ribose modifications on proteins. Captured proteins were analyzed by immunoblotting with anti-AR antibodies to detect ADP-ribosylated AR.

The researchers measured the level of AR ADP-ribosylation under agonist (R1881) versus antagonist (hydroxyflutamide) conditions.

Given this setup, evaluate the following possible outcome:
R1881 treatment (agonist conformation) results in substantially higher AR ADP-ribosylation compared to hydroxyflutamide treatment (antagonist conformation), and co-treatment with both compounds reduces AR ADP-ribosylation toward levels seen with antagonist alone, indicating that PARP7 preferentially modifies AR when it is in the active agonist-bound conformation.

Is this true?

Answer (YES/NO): NO